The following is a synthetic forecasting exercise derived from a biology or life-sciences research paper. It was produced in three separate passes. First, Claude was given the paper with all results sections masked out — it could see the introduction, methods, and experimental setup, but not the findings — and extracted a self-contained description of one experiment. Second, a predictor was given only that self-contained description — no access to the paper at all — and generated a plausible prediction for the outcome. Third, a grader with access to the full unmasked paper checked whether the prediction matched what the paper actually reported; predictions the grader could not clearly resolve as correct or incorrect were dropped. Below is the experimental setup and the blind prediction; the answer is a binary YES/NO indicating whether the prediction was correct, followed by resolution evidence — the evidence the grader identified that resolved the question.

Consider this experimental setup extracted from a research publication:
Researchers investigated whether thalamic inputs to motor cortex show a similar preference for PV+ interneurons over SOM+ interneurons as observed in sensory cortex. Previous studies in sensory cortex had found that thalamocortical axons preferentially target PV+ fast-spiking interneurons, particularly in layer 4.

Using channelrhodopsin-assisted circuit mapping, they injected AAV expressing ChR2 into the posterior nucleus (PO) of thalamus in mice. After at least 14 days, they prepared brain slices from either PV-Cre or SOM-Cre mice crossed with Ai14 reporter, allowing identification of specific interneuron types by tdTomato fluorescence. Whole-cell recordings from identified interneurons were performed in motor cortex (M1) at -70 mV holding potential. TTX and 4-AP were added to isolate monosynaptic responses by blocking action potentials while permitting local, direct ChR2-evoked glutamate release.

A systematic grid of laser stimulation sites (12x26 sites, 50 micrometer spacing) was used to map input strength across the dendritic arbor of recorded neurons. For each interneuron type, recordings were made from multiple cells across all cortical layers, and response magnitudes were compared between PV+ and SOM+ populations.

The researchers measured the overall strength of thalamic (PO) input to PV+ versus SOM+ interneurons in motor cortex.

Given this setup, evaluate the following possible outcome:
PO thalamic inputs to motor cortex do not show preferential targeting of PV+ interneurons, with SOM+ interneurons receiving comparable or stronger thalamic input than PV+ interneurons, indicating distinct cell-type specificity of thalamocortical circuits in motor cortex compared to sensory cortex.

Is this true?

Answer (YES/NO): YES